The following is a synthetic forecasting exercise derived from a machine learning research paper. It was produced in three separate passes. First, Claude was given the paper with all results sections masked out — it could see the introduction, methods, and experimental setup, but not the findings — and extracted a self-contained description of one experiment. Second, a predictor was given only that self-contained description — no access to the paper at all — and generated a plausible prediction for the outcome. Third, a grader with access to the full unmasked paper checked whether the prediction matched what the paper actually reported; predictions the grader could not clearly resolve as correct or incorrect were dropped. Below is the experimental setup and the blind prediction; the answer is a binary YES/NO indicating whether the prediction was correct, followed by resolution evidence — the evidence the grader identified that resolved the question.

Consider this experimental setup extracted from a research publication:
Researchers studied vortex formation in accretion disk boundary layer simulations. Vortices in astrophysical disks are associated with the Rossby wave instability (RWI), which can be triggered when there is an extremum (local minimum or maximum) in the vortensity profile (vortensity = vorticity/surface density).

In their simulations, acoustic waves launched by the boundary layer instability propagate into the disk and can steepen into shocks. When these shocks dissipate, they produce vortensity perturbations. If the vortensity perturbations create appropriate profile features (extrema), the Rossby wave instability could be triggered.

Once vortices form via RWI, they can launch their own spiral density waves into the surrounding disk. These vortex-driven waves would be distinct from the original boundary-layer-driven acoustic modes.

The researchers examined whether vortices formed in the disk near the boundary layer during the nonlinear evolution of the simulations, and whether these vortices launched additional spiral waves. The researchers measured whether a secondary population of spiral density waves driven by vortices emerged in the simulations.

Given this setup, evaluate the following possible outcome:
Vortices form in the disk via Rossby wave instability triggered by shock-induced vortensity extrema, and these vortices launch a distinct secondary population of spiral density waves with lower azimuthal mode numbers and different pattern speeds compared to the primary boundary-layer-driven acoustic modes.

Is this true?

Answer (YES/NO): YES